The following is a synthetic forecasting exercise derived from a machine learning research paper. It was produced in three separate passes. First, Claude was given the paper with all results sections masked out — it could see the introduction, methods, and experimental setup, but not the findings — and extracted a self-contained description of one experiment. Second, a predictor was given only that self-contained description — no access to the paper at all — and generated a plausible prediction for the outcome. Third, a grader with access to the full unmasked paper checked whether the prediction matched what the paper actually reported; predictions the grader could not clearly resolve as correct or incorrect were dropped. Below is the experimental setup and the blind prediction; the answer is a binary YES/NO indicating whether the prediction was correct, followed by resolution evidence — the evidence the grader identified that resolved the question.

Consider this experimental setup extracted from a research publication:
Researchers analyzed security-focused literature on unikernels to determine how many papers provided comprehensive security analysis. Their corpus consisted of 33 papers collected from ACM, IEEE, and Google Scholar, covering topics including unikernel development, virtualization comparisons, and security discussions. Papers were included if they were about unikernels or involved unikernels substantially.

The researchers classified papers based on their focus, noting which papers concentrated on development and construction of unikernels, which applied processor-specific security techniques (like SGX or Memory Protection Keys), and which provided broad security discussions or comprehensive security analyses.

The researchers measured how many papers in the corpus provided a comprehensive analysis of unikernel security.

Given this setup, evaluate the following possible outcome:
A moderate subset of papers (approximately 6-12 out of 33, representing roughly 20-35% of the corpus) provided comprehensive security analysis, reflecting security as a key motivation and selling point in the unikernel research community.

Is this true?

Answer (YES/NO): NO